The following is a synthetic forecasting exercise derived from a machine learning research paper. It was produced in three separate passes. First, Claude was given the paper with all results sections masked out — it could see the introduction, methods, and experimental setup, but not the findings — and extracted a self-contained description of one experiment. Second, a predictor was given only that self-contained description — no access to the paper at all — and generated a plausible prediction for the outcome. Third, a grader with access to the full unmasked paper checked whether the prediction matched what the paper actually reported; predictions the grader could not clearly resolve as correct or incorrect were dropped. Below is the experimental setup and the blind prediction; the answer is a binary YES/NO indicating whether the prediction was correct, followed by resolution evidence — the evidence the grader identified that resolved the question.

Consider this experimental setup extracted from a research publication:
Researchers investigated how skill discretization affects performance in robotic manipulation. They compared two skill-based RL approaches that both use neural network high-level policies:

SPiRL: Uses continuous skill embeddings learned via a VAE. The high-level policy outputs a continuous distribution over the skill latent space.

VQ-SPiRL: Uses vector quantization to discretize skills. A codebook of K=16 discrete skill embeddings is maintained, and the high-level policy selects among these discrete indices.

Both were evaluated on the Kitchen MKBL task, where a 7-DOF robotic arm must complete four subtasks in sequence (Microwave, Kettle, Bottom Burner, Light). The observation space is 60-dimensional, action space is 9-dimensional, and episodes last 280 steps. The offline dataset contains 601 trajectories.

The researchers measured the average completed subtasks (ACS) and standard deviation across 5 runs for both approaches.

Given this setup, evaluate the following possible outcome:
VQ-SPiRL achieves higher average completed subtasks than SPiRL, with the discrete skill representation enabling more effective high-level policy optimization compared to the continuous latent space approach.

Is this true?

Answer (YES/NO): NO